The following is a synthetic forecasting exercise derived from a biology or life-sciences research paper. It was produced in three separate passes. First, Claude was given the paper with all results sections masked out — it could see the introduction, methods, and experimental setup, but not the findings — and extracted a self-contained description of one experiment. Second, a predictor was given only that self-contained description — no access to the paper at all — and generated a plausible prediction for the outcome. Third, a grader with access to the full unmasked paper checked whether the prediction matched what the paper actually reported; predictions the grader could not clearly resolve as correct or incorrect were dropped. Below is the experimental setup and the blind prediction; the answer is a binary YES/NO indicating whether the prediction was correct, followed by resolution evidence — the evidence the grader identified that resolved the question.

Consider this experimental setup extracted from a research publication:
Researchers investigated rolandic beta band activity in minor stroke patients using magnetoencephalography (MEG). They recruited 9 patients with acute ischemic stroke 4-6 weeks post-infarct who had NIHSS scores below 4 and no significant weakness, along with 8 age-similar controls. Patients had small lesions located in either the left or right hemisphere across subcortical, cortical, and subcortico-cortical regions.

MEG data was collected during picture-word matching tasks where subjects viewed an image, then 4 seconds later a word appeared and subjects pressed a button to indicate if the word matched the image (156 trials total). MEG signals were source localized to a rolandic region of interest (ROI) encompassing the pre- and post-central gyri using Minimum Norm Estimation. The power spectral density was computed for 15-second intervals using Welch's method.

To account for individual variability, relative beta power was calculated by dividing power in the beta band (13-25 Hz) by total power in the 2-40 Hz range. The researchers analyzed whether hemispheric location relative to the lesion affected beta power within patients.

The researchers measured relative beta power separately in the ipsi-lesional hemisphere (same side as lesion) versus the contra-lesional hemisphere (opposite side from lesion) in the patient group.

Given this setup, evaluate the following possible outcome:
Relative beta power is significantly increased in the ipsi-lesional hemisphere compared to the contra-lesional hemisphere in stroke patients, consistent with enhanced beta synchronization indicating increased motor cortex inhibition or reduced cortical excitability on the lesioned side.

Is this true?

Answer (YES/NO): NO